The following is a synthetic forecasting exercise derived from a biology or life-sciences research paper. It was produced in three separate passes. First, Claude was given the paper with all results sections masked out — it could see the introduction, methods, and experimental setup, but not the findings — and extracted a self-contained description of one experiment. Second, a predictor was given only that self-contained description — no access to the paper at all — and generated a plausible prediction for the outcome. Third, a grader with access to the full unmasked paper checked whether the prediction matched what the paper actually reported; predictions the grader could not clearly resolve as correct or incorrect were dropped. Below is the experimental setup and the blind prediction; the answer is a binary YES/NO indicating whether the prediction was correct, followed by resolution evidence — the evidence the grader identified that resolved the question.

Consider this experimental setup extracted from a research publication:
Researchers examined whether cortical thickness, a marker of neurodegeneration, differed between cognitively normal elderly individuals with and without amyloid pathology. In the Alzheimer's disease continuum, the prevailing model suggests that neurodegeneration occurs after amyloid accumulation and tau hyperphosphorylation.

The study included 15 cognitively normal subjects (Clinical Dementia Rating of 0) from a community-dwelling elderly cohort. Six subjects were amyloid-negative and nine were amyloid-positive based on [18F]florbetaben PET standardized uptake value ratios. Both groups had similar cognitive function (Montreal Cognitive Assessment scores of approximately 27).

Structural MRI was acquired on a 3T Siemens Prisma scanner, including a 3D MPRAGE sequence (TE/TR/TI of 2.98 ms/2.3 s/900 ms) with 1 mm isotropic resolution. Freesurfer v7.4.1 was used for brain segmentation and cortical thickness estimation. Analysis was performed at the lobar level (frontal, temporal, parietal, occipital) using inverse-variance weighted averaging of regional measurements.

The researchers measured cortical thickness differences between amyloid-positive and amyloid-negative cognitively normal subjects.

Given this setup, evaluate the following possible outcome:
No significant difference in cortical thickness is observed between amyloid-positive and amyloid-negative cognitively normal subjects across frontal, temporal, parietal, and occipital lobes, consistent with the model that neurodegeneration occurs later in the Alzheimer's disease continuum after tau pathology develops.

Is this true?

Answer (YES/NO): YES